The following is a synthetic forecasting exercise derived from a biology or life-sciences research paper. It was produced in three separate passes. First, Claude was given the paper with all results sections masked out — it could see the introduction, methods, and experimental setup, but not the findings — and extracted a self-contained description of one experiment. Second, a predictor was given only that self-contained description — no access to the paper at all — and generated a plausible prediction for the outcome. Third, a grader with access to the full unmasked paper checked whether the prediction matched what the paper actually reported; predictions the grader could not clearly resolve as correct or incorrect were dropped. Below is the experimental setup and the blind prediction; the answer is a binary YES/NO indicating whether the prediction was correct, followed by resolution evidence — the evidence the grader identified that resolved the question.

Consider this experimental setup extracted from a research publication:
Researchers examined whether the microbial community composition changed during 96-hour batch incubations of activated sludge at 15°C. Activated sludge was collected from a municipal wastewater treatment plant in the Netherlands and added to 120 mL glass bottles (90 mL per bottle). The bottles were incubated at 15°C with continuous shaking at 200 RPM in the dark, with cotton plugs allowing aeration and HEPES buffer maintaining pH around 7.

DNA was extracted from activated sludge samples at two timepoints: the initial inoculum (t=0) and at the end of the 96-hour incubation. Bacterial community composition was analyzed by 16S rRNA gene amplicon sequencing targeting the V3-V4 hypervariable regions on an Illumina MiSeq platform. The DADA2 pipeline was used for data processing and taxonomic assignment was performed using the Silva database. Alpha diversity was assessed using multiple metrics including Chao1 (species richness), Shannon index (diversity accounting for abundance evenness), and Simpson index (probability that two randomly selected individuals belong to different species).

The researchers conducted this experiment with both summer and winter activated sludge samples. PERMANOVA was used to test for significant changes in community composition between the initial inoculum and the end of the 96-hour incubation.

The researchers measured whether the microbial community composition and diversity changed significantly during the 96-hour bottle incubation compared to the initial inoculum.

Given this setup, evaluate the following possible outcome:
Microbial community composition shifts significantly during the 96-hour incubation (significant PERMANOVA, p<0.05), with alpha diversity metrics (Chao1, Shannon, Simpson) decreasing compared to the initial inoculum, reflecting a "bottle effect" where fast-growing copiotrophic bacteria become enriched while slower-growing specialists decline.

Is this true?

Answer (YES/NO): NO